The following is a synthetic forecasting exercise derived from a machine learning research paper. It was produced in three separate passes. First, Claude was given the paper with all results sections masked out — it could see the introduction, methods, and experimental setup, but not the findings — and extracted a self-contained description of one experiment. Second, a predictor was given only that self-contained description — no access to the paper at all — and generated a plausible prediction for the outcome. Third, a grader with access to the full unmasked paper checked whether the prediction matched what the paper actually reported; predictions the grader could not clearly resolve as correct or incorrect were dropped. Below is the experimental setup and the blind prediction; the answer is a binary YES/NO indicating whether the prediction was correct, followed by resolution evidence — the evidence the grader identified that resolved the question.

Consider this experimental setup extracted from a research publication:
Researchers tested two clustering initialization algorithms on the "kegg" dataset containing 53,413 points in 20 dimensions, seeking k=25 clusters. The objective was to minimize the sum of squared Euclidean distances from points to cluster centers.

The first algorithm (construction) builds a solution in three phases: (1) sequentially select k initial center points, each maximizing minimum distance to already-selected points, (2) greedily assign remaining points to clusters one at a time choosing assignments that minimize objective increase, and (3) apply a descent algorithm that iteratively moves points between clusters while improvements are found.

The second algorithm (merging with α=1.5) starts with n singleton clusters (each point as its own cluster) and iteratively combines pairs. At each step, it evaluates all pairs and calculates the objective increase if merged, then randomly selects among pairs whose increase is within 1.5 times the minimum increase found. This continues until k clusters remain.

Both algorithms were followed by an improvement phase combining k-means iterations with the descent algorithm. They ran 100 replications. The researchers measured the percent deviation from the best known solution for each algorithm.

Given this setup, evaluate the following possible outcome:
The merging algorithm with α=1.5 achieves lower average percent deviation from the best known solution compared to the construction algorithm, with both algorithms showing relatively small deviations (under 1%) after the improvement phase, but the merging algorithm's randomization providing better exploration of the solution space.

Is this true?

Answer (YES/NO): NO